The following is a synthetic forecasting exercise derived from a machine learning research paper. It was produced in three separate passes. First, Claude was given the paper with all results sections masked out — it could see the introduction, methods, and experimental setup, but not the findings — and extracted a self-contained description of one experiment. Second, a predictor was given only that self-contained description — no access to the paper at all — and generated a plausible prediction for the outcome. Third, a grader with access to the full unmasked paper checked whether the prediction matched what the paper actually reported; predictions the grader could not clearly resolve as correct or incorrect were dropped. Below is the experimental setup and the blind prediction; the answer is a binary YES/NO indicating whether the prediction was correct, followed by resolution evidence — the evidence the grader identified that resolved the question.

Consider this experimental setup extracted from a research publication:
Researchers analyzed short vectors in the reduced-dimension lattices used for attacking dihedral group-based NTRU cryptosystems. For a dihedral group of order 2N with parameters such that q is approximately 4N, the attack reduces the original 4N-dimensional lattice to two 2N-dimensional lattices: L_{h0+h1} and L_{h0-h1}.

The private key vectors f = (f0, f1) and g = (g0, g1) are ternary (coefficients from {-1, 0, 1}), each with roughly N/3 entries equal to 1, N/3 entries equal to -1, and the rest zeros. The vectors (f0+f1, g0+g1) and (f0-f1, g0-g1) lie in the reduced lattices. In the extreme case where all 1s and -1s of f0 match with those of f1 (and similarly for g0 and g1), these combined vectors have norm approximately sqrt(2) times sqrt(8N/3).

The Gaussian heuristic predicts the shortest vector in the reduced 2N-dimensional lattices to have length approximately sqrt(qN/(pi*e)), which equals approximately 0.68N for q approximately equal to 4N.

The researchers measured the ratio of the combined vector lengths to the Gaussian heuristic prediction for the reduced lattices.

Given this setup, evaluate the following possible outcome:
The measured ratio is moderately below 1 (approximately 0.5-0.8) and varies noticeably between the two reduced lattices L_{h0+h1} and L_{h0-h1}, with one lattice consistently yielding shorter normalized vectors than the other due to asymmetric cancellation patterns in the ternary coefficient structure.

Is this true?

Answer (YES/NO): NO